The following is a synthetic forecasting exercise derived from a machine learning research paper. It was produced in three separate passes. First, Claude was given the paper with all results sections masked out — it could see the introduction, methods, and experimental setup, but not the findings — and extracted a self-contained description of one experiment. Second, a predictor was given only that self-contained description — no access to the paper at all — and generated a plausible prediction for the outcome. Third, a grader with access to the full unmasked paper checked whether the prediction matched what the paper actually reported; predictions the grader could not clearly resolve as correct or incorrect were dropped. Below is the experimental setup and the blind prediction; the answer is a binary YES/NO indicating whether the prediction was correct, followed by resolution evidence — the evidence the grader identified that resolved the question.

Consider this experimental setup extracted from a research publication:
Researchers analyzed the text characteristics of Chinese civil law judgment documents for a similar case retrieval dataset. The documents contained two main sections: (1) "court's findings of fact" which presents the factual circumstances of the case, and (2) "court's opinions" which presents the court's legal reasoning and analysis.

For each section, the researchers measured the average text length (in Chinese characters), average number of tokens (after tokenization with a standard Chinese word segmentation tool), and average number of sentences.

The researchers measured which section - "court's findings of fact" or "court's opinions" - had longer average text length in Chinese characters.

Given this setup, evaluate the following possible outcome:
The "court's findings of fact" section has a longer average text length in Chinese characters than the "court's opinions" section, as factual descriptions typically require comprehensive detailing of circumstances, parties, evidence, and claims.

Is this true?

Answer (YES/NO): NO